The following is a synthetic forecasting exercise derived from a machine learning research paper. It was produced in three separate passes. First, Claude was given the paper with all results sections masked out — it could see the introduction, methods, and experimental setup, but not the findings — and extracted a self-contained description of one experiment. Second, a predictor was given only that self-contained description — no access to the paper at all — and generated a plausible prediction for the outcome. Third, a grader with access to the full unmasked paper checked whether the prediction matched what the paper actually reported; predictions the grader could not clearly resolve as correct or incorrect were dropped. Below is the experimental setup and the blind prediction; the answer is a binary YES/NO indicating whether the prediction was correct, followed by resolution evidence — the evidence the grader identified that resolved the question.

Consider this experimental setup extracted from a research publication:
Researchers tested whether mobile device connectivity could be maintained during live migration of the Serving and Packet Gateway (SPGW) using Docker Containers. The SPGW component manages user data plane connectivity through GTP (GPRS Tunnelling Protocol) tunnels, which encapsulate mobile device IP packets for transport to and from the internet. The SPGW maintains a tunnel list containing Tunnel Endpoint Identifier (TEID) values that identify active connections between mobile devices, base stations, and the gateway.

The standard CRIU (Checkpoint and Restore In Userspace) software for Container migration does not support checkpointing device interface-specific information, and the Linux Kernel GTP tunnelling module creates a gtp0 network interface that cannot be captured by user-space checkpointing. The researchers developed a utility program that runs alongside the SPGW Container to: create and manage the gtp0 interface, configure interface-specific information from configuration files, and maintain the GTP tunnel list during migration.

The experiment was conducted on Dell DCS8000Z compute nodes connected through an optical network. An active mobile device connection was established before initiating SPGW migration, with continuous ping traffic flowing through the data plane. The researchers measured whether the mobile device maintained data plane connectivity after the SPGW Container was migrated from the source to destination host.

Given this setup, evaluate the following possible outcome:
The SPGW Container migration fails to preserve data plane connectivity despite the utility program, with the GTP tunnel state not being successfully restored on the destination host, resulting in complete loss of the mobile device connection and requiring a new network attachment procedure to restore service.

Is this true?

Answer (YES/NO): NO